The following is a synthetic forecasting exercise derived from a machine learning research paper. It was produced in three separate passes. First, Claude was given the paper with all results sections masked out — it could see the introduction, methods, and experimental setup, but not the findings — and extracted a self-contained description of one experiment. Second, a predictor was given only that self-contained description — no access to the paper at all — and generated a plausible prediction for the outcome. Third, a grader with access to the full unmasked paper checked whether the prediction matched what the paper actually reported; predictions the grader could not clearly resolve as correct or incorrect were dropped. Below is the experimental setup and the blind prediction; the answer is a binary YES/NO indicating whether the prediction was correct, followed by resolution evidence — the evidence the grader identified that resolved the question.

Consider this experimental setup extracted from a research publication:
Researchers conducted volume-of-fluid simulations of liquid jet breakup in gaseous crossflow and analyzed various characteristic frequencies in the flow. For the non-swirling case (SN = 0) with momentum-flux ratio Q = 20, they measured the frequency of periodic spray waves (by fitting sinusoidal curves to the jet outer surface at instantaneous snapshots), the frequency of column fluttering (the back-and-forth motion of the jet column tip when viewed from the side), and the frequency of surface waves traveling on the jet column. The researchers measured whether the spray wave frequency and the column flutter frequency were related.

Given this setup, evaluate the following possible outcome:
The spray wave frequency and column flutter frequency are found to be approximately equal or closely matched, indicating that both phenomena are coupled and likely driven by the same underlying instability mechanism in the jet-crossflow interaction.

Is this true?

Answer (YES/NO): YES